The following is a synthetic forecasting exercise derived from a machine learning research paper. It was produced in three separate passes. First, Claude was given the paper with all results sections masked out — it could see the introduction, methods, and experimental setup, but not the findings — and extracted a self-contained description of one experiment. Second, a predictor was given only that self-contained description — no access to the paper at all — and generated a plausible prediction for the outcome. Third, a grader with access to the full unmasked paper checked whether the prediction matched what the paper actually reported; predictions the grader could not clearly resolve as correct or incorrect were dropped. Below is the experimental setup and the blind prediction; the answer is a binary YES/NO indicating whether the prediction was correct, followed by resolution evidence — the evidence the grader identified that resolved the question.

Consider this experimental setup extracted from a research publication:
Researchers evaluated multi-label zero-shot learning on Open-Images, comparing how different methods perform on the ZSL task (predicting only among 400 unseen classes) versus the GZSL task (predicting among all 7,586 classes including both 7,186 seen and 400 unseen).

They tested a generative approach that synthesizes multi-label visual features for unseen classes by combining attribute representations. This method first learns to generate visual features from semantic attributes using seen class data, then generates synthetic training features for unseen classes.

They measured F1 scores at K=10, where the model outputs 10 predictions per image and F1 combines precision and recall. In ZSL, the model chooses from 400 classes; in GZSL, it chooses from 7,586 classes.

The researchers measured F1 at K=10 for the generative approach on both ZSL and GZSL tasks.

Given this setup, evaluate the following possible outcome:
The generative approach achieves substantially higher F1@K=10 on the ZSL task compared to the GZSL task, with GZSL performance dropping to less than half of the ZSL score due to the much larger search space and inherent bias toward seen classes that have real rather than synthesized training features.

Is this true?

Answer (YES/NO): NO